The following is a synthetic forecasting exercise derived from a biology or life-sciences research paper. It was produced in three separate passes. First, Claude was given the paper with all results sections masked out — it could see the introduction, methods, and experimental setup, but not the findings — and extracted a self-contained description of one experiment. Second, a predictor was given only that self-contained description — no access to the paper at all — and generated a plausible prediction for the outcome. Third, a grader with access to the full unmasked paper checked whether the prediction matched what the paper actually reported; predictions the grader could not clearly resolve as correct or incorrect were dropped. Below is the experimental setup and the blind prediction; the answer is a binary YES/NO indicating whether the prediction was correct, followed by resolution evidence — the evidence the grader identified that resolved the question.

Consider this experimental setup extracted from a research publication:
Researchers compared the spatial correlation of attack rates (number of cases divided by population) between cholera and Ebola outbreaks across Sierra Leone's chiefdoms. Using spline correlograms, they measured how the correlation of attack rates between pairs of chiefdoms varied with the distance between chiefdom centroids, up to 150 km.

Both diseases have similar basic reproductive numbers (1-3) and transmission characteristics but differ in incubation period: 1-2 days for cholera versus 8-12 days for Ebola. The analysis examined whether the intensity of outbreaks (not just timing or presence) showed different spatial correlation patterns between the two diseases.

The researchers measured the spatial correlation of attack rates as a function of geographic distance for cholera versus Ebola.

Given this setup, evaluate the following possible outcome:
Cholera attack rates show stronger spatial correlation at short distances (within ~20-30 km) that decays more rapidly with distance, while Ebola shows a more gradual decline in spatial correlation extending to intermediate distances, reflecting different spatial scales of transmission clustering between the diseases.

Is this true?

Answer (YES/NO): NO